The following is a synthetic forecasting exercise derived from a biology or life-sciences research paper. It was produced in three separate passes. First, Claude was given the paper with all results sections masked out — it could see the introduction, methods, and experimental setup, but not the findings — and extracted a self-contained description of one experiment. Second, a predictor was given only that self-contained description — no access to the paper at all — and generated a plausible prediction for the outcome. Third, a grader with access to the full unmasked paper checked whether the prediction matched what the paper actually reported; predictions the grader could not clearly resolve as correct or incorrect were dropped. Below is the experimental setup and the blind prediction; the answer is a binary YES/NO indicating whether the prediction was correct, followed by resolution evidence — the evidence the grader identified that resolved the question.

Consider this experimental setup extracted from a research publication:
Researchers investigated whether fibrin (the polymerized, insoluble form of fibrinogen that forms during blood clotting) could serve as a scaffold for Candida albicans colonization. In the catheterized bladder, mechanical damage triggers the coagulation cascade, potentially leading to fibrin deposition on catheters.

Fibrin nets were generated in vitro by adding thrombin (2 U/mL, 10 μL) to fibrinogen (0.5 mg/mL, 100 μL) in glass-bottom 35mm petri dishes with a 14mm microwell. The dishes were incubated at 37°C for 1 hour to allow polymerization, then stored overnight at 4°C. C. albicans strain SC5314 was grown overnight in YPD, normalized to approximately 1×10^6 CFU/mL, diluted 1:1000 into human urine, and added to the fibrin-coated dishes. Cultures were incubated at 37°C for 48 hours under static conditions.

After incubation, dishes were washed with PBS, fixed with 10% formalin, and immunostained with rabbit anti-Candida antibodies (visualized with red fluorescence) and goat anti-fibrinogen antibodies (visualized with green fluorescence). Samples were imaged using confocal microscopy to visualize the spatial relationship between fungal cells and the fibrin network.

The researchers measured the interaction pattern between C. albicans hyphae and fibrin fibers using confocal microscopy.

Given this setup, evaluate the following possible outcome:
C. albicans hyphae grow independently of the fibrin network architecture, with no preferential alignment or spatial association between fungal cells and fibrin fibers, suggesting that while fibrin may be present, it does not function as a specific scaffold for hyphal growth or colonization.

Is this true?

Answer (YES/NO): NO